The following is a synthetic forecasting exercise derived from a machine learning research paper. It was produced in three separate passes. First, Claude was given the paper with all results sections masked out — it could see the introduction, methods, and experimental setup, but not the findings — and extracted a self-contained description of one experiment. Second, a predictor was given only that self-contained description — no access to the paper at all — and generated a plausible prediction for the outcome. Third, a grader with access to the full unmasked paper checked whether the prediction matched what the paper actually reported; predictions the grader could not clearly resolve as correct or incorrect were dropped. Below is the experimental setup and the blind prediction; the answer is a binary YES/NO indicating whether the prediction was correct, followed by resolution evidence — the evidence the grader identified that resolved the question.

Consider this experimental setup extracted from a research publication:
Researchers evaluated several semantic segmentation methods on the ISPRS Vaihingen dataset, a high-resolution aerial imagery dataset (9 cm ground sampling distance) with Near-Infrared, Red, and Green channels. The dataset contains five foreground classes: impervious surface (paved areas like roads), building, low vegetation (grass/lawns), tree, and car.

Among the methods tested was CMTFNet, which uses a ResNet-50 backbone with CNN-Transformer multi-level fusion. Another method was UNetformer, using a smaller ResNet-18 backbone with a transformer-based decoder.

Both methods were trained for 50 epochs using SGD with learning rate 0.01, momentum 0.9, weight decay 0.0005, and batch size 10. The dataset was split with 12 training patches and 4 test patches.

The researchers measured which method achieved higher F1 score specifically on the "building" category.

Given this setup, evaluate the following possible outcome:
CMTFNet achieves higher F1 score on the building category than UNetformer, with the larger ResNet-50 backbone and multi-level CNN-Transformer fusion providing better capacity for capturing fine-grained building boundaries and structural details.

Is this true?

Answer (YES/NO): YES